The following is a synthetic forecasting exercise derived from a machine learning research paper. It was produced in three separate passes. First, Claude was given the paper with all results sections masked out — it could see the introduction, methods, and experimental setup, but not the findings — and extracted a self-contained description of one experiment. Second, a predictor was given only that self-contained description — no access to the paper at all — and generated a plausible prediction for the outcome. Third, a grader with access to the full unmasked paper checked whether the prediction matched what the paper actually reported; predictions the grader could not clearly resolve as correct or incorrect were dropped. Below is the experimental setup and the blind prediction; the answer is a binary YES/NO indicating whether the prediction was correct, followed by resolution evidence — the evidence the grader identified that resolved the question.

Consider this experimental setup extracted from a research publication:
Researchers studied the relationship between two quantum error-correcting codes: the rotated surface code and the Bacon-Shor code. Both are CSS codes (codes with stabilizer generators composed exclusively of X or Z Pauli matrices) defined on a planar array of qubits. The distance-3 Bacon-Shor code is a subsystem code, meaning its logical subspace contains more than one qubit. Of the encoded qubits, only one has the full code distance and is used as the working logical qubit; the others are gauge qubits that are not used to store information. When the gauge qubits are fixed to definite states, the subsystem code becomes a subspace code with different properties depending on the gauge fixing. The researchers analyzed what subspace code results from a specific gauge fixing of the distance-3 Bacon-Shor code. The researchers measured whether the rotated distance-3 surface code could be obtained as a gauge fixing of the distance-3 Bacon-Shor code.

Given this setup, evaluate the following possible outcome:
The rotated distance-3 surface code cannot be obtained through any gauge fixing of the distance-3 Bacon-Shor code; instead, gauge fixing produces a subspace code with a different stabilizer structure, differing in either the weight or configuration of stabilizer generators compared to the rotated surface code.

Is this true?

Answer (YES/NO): NO